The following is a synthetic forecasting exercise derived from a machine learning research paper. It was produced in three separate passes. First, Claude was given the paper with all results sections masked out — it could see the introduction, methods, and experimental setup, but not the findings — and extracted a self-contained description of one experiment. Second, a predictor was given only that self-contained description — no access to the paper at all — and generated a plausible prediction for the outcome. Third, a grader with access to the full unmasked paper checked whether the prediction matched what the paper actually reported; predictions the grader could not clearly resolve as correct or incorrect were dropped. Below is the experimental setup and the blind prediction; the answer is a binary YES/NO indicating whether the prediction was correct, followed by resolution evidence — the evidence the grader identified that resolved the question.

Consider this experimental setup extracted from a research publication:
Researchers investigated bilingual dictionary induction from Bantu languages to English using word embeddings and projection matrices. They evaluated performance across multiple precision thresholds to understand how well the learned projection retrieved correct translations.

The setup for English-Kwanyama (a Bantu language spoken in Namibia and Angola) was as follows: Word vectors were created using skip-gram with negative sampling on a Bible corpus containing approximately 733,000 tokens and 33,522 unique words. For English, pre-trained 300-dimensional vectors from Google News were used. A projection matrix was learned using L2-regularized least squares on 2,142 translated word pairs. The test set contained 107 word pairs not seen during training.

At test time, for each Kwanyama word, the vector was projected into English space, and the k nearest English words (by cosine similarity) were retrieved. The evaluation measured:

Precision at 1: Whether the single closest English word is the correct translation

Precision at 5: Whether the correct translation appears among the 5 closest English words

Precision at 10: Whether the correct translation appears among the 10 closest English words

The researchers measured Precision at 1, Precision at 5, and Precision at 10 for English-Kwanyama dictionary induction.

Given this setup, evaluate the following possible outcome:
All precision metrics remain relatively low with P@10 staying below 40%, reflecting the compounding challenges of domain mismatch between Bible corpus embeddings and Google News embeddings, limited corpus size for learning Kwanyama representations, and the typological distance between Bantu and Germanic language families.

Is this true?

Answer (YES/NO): NO